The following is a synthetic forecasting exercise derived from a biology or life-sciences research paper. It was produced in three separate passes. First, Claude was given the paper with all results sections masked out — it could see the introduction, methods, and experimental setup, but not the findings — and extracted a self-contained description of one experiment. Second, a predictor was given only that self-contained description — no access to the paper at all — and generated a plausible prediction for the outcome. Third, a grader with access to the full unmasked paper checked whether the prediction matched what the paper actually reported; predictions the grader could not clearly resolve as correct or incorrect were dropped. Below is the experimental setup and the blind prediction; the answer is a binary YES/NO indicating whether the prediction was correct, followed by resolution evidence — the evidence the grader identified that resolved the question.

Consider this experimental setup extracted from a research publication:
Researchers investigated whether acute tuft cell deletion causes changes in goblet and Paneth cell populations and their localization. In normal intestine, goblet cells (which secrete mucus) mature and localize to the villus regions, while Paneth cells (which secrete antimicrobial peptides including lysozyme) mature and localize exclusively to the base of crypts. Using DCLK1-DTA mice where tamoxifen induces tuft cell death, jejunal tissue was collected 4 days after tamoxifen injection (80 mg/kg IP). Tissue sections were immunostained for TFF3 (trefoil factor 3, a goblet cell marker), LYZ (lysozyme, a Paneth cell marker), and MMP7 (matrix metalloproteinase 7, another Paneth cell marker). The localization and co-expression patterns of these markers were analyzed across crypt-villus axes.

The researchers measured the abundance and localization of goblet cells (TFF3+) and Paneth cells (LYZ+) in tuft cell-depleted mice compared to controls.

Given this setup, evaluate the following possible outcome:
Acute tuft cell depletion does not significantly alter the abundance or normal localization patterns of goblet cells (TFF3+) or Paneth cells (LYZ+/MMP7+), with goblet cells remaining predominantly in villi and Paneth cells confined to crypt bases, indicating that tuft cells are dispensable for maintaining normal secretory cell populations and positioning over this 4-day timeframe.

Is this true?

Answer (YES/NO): NO